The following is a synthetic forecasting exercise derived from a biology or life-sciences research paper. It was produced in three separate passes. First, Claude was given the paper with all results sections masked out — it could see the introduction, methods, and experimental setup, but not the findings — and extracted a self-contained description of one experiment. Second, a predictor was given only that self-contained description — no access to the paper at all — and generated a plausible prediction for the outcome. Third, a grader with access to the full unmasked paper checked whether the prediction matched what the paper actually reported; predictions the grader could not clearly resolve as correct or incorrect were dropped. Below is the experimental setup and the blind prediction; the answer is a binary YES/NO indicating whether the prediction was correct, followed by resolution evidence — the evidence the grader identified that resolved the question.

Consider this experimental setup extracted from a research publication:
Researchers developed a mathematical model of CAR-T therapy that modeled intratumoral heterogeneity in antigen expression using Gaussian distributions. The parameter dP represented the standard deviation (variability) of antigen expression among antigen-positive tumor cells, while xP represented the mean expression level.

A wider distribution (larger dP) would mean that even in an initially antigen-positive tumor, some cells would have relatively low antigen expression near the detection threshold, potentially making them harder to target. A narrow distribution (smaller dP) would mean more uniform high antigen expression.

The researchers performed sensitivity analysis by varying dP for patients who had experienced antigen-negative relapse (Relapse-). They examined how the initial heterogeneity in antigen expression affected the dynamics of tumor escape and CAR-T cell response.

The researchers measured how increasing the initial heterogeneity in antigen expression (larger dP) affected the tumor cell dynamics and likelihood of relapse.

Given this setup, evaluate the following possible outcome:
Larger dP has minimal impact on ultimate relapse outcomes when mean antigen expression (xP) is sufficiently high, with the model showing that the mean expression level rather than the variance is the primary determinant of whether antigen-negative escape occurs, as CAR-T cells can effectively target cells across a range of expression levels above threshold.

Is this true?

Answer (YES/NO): NO